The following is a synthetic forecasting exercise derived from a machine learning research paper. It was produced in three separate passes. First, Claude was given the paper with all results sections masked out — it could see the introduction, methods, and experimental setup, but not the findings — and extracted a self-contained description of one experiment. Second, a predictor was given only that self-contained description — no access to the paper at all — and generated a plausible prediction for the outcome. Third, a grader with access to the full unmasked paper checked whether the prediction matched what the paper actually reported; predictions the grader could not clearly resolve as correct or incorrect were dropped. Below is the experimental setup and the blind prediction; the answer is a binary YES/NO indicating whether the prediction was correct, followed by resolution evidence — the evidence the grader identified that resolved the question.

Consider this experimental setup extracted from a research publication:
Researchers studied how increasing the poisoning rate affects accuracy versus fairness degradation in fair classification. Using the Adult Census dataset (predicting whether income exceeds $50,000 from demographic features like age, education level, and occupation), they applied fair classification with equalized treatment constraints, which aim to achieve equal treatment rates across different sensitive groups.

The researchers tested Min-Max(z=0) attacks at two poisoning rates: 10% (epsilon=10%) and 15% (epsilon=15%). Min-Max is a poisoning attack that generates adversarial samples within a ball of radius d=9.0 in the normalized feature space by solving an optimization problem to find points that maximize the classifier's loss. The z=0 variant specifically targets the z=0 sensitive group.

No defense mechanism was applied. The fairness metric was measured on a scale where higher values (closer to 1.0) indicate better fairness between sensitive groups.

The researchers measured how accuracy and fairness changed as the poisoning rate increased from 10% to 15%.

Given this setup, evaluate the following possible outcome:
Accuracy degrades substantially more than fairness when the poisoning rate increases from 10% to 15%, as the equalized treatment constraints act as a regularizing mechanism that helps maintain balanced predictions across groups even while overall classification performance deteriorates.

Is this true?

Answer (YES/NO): NO